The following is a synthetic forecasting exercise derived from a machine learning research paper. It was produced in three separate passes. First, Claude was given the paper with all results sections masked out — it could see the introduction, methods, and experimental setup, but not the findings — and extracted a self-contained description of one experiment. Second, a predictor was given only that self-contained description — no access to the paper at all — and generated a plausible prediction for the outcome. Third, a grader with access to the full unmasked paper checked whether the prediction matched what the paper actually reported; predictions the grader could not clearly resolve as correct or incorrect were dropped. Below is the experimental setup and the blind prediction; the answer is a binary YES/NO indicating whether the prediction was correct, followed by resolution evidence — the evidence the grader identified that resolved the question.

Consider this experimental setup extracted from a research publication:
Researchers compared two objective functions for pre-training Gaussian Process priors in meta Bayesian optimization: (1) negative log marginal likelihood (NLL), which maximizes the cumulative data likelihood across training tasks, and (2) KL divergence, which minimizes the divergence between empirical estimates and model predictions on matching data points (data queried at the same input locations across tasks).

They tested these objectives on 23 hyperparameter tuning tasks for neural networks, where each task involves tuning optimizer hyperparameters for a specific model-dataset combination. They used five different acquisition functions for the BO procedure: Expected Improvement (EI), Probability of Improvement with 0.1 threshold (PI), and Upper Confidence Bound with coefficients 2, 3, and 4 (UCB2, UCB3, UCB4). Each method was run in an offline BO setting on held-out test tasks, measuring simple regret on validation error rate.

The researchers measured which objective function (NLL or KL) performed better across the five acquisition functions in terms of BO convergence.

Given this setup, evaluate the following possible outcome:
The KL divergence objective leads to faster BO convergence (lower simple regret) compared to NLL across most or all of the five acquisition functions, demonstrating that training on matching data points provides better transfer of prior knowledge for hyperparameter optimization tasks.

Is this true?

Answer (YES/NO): NO